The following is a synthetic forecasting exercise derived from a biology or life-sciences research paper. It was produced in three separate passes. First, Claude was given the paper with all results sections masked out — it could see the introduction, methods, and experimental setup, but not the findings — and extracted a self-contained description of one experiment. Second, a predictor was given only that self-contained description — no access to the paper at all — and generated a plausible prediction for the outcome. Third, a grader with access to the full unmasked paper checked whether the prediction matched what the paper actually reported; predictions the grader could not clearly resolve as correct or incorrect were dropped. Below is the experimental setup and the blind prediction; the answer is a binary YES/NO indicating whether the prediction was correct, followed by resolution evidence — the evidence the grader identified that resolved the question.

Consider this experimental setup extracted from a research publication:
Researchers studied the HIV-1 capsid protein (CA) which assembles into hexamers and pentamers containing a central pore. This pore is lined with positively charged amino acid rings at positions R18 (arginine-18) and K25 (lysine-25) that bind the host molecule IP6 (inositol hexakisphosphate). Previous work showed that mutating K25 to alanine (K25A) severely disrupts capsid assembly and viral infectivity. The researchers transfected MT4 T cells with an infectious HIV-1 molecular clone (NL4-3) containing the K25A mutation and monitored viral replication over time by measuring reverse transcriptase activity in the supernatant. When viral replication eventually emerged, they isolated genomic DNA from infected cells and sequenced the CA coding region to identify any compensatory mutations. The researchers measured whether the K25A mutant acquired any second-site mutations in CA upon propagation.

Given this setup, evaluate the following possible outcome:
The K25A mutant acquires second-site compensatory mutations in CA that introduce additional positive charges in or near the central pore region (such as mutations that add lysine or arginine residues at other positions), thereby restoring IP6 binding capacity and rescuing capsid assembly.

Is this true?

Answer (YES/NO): YES